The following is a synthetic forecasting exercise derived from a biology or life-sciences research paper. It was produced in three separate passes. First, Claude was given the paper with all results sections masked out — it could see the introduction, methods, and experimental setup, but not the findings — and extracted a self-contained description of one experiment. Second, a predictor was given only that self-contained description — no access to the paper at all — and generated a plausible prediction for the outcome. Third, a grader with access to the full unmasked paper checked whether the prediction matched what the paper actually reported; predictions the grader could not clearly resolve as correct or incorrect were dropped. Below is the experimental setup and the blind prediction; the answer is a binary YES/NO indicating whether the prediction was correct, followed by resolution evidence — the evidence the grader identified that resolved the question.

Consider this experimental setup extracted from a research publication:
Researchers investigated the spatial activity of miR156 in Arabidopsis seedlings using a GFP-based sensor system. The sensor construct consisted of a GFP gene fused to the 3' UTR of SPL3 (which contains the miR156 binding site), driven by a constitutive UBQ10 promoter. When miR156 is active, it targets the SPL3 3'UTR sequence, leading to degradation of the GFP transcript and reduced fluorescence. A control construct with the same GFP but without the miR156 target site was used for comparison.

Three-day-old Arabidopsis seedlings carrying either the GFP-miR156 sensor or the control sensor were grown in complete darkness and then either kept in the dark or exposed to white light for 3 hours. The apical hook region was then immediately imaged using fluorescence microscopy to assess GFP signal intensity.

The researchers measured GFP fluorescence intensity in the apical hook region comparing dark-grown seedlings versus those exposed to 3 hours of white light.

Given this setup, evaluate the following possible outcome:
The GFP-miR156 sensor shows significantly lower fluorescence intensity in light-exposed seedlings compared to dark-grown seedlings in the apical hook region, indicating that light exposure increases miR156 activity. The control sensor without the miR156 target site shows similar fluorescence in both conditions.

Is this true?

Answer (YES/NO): YES